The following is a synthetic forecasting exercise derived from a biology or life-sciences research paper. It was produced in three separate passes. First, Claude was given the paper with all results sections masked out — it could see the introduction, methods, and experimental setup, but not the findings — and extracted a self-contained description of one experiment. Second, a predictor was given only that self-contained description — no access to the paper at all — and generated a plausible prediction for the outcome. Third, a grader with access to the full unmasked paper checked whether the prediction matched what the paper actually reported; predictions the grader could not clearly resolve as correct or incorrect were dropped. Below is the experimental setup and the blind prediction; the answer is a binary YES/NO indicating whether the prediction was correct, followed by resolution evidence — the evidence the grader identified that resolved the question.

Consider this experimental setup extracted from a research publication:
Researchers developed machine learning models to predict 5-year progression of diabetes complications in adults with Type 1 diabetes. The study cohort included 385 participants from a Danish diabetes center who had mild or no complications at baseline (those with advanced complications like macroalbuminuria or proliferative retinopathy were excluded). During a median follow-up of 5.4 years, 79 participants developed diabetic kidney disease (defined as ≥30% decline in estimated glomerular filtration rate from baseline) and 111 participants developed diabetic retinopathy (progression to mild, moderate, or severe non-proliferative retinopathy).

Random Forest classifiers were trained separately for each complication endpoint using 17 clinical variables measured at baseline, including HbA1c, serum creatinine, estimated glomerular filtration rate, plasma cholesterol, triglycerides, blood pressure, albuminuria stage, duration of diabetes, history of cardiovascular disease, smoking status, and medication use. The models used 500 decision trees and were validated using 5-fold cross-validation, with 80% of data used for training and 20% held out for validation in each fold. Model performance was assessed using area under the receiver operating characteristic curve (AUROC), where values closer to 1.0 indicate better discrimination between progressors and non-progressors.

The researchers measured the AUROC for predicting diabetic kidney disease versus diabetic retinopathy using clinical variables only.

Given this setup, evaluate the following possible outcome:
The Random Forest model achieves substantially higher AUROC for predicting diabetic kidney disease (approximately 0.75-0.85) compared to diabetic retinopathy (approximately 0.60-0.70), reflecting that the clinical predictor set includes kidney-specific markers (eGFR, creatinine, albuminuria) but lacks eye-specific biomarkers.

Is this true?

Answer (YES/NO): NO